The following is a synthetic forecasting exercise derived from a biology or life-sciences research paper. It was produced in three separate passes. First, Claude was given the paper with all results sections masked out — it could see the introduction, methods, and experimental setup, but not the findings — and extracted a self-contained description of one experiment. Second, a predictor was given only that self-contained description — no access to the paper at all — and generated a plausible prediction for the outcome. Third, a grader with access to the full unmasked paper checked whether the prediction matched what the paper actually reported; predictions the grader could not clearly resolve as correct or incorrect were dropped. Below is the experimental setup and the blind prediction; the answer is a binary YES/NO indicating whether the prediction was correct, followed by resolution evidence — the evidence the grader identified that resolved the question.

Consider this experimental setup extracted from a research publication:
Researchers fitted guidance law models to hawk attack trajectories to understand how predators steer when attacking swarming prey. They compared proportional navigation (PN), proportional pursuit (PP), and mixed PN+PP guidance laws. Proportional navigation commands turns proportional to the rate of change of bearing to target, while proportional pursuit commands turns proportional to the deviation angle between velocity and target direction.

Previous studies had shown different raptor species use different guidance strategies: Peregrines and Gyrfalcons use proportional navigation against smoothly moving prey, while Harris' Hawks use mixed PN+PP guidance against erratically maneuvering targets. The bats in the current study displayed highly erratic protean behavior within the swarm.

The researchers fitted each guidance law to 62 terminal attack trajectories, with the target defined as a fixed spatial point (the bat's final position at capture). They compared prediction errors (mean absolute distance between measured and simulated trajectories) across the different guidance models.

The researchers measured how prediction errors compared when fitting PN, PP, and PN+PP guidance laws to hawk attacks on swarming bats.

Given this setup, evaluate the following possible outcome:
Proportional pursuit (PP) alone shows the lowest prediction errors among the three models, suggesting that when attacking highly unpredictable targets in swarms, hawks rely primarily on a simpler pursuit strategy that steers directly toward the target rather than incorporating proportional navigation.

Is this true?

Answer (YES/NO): NO